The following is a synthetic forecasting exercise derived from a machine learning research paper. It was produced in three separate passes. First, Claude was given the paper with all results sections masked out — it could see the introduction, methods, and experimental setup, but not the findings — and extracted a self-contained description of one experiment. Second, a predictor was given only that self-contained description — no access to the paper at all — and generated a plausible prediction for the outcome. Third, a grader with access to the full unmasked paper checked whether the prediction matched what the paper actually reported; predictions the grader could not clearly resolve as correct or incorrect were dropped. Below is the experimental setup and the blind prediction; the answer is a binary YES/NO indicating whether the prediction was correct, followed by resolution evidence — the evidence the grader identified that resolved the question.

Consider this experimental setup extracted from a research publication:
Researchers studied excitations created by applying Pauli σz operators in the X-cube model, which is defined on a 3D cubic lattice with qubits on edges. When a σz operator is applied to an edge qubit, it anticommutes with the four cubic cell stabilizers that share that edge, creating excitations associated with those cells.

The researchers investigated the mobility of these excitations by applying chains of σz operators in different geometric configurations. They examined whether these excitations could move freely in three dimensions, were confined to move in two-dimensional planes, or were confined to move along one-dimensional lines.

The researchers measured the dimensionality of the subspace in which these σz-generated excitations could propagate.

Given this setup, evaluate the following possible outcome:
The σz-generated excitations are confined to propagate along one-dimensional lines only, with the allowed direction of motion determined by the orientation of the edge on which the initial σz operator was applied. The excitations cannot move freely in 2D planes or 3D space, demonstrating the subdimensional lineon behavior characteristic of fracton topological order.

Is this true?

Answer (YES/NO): NO